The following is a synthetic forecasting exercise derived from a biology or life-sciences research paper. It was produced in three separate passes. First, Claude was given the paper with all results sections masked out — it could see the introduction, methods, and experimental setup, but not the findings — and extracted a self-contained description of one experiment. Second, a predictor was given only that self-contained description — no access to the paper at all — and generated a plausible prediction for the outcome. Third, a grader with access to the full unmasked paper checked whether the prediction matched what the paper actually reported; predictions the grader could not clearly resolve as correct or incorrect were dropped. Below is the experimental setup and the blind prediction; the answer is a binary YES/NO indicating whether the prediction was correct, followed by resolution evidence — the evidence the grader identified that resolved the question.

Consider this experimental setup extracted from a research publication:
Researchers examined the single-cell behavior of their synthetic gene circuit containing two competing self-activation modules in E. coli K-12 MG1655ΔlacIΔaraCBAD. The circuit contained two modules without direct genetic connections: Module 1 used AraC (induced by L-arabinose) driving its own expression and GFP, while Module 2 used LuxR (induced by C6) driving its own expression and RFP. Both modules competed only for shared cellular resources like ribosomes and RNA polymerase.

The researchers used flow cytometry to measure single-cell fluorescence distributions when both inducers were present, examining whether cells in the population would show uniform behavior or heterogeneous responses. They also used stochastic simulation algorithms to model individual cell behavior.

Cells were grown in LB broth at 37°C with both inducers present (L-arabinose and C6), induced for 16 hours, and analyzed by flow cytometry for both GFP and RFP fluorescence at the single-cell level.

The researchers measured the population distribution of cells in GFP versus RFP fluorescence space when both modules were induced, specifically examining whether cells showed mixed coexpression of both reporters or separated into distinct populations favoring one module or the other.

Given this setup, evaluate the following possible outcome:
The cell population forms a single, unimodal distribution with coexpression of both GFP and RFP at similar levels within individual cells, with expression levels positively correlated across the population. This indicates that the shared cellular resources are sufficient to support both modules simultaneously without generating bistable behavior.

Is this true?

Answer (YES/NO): NO